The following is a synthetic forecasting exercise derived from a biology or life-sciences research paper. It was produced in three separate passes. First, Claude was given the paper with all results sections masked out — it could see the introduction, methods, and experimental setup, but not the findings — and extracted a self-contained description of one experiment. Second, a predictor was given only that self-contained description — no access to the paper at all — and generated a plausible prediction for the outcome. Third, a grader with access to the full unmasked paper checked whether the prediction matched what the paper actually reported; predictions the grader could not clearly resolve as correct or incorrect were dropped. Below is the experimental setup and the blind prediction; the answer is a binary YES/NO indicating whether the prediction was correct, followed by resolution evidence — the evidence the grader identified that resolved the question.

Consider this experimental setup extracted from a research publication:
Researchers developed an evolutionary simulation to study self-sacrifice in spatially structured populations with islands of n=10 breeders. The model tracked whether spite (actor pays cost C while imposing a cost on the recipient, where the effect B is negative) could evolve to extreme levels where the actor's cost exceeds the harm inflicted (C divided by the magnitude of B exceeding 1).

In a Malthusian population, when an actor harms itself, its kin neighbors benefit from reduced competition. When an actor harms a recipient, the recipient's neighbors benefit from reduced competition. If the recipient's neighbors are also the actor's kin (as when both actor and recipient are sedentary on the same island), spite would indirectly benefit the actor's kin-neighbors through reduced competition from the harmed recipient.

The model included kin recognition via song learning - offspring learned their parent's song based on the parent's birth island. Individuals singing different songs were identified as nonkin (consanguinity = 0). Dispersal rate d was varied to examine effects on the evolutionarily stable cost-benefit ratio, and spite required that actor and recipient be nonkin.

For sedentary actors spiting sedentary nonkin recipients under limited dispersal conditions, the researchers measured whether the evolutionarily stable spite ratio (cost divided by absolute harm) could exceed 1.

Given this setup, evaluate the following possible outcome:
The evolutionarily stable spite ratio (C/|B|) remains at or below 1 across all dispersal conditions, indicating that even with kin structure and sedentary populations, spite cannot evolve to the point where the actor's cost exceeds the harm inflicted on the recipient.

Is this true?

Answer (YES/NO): NO